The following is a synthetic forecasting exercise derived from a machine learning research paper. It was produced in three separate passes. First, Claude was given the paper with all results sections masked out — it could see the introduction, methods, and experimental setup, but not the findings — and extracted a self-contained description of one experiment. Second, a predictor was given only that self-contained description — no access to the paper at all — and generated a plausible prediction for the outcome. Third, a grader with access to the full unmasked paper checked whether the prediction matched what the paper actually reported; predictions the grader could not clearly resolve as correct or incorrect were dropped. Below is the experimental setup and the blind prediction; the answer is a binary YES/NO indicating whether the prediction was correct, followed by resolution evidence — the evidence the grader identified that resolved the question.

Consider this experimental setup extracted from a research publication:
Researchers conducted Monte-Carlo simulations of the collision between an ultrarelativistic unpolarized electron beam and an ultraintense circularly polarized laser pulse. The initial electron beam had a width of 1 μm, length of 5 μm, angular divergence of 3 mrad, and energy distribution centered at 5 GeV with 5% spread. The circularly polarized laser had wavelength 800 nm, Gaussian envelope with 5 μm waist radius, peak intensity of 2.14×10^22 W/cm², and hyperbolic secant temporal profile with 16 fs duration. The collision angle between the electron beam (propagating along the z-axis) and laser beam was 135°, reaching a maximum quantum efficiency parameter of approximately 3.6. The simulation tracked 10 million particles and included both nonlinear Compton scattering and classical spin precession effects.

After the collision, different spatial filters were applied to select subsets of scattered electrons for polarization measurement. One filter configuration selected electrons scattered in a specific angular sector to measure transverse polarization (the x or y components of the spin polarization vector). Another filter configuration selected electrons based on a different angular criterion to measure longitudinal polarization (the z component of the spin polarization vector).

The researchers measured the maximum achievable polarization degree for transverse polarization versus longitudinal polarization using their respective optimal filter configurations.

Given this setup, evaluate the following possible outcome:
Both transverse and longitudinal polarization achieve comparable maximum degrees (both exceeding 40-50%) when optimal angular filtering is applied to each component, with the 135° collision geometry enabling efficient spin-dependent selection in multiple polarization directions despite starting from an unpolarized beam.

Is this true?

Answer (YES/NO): NO